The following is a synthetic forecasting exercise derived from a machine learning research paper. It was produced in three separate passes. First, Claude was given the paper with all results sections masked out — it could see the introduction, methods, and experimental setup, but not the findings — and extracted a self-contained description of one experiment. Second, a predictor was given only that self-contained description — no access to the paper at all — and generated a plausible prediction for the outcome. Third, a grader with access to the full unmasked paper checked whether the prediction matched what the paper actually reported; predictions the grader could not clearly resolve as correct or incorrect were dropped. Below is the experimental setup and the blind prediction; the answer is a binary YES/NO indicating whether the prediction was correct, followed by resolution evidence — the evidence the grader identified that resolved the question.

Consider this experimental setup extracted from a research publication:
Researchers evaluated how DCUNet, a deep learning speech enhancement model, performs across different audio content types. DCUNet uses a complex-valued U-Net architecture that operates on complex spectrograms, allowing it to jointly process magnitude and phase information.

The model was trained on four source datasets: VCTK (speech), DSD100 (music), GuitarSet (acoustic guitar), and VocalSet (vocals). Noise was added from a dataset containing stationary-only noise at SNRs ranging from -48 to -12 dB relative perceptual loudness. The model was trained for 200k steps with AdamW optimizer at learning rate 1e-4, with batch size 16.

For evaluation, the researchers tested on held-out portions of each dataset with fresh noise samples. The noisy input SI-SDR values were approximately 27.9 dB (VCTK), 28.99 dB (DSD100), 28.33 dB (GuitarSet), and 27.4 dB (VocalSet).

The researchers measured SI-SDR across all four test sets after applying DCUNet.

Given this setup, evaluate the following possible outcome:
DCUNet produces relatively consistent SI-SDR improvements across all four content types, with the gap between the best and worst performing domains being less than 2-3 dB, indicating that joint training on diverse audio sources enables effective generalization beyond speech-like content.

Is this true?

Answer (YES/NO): NO